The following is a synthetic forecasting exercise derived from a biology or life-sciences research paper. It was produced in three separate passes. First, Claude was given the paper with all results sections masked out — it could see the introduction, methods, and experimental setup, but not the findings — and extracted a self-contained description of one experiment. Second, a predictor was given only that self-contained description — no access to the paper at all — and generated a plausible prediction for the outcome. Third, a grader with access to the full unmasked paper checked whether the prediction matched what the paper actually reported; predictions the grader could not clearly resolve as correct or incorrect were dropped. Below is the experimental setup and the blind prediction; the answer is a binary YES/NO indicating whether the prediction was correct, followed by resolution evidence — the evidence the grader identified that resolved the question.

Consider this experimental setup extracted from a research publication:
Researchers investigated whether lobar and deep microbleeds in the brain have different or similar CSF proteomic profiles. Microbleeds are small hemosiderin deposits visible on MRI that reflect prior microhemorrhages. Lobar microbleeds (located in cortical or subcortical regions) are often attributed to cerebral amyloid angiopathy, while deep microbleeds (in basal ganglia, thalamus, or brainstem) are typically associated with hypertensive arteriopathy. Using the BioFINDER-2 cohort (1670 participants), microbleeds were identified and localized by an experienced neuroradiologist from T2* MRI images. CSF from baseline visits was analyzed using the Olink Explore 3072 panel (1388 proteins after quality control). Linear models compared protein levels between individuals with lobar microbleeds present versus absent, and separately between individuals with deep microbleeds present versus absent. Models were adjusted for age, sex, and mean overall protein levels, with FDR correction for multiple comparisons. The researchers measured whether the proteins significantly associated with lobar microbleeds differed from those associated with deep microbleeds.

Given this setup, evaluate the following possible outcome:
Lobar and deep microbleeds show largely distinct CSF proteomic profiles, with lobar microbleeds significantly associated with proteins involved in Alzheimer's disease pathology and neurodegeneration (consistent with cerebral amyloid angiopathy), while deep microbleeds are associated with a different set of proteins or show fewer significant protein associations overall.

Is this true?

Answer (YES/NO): YES